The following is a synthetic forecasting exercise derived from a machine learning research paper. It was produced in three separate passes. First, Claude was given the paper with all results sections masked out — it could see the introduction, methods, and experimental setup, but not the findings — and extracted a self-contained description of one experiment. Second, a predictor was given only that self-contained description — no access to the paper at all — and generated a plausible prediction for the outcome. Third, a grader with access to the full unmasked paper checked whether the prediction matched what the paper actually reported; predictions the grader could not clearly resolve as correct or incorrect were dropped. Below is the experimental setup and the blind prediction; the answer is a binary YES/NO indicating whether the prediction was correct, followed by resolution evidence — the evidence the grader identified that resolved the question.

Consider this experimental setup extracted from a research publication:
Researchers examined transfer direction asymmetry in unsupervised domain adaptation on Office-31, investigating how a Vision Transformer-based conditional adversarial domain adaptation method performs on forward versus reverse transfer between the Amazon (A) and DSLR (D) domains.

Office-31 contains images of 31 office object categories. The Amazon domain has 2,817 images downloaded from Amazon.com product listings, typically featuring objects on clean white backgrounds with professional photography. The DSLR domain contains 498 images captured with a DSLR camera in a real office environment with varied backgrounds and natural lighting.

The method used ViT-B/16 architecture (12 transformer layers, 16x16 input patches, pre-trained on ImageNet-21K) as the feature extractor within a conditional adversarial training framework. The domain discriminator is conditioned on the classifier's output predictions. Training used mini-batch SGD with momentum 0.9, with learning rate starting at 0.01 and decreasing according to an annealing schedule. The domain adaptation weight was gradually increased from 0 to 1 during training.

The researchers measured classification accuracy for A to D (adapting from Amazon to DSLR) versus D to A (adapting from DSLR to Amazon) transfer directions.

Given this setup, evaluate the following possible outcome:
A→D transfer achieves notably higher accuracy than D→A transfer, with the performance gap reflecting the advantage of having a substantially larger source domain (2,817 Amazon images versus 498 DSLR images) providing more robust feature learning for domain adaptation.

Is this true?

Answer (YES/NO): YES